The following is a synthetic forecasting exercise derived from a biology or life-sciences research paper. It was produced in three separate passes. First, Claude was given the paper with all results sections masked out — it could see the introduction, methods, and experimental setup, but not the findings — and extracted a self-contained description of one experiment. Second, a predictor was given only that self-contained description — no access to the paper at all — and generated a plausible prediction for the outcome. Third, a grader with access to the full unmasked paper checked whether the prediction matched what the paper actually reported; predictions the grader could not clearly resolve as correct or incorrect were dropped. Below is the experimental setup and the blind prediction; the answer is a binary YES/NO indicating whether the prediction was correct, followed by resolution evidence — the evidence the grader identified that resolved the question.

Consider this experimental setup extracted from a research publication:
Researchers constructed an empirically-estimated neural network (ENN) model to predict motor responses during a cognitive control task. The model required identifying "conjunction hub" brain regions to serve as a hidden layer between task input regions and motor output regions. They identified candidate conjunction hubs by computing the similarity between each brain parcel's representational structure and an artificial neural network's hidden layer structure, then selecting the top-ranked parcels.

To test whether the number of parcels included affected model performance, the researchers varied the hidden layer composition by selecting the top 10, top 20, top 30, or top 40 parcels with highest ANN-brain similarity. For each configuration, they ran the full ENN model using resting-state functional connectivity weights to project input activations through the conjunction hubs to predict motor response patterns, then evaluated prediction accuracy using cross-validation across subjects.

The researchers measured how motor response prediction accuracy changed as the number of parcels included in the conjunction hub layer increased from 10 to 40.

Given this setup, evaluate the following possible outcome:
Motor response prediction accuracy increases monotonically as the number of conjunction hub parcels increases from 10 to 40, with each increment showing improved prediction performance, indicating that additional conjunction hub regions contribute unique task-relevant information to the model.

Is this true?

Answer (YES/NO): NO